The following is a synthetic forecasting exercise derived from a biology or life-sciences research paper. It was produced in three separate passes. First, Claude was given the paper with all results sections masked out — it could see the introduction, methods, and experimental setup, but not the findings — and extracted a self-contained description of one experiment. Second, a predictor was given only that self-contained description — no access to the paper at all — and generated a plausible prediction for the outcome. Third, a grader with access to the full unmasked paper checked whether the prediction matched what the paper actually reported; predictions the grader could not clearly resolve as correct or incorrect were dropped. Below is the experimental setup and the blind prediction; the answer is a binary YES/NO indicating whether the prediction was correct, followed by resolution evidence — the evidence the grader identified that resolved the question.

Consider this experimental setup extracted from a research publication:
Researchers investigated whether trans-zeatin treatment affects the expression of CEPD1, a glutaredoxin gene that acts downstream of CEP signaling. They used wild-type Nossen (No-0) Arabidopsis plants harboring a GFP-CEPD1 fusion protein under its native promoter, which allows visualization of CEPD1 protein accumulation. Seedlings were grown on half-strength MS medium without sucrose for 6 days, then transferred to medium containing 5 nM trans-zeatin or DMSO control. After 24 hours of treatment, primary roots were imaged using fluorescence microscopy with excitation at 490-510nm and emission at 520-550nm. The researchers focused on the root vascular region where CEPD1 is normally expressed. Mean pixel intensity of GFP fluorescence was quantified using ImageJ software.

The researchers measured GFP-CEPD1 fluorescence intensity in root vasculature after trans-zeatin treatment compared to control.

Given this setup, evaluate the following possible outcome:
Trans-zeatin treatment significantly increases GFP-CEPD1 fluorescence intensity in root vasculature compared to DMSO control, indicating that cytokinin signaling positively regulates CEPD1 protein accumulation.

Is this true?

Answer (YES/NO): YES